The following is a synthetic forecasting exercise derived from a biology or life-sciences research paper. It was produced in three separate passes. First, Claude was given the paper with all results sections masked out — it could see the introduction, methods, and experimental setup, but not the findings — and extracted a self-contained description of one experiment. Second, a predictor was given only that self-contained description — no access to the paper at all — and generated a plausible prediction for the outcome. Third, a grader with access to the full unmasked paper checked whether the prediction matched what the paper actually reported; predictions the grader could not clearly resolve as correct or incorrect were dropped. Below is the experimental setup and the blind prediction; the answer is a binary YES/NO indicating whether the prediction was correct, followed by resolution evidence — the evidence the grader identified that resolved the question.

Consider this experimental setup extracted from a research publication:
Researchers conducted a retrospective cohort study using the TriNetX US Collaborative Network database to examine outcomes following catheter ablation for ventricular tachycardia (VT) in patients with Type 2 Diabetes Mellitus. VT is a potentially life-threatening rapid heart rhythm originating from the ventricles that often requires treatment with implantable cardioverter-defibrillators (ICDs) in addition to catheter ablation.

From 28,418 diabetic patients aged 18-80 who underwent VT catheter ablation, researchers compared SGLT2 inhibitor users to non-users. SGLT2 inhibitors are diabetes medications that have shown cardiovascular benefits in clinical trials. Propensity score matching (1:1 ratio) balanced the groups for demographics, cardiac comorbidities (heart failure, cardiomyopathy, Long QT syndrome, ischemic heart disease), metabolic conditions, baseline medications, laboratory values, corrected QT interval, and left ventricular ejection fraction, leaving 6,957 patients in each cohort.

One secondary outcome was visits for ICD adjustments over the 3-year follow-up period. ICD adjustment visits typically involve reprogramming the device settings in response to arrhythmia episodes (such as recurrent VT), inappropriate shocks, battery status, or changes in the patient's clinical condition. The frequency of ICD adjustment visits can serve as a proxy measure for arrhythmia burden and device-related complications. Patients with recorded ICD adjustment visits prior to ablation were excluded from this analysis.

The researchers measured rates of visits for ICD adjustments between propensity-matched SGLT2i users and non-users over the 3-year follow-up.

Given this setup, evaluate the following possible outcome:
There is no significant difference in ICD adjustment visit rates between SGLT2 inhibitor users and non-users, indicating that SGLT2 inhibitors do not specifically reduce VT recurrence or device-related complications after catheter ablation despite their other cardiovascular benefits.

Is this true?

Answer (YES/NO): YES